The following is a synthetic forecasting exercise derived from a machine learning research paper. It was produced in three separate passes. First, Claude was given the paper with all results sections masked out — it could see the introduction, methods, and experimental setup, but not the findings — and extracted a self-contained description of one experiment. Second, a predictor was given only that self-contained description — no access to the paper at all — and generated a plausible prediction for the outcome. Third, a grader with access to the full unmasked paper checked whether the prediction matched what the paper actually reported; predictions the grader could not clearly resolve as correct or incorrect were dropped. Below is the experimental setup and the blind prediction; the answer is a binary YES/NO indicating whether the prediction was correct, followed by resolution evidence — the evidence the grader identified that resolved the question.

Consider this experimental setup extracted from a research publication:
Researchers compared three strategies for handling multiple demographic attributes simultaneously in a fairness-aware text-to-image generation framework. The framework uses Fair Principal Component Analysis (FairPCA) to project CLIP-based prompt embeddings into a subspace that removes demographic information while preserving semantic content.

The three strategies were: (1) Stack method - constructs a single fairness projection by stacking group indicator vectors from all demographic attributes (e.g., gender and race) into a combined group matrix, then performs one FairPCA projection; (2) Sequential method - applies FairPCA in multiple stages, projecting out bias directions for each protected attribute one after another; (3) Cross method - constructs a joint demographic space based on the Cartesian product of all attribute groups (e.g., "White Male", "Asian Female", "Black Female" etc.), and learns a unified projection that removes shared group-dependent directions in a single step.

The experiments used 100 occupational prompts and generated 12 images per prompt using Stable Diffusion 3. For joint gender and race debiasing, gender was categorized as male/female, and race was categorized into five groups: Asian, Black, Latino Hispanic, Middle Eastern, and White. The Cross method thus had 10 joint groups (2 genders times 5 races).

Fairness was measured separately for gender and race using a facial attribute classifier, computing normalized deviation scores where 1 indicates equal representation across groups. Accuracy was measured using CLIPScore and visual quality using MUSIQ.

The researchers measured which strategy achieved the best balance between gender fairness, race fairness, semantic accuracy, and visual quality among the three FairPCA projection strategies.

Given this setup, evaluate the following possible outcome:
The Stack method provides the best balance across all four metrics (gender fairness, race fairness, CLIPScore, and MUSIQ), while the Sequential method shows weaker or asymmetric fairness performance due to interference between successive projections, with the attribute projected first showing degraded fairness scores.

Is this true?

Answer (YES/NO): NO